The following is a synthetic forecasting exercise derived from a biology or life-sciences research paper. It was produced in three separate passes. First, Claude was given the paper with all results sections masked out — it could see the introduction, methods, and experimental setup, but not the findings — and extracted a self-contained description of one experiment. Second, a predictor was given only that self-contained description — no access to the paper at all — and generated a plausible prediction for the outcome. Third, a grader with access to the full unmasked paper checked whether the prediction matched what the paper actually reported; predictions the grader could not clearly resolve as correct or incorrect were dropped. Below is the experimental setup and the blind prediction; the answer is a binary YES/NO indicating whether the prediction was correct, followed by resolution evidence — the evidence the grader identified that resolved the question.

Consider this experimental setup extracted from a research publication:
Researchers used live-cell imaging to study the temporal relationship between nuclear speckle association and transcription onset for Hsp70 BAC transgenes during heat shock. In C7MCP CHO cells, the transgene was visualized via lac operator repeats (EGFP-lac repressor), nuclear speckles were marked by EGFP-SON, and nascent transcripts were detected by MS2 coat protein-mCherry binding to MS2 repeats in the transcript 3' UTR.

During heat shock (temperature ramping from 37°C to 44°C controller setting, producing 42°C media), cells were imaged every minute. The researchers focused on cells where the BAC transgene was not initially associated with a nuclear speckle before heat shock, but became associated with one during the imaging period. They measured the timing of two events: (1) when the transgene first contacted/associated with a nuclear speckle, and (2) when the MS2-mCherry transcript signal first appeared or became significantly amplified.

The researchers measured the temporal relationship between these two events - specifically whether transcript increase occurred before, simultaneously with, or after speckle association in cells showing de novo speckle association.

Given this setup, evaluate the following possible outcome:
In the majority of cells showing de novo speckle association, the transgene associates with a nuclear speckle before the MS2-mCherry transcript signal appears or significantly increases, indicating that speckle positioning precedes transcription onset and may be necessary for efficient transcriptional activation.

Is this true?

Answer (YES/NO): YES